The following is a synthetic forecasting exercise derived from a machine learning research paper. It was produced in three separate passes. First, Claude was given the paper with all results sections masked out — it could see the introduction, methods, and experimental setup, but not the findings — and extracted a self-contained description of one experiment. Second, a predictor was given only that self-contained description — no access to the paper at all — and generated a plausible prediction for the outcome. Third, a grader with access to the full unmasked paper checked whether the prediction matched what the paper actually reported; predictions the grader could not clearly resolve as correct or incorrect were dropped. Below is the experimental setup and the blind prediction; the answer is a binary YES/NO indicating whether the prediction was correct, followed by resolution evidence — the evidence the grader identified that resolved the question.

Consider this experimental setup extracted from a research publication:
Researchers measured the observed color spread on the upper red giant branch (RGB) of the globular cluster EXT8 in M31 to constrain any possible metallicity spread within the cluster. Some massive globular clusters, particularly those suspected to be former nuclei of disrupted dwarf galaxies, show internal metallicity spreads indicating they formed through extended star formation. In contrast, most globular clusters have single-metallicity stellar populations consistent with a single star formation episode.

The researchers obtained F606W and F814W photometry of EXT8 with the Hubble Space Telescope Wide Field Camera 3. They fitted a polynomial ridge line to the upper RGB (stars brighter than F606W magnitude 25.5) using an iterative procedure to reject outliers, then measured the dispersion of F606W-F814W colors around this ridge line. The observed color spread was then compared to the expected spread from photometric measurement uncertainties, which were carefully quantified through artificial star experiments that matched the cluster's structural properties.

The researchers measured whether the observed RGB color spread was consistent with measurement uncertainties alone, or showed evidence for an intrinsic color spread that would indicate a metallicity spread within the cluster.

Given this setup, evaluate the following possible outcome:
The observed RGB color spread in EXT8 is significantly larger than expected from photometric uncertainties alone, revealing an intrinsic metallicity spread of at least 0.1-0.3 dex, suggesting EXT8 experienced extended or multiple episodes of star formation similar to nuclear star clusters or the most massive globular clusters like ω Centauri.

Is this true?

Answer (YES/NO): NO